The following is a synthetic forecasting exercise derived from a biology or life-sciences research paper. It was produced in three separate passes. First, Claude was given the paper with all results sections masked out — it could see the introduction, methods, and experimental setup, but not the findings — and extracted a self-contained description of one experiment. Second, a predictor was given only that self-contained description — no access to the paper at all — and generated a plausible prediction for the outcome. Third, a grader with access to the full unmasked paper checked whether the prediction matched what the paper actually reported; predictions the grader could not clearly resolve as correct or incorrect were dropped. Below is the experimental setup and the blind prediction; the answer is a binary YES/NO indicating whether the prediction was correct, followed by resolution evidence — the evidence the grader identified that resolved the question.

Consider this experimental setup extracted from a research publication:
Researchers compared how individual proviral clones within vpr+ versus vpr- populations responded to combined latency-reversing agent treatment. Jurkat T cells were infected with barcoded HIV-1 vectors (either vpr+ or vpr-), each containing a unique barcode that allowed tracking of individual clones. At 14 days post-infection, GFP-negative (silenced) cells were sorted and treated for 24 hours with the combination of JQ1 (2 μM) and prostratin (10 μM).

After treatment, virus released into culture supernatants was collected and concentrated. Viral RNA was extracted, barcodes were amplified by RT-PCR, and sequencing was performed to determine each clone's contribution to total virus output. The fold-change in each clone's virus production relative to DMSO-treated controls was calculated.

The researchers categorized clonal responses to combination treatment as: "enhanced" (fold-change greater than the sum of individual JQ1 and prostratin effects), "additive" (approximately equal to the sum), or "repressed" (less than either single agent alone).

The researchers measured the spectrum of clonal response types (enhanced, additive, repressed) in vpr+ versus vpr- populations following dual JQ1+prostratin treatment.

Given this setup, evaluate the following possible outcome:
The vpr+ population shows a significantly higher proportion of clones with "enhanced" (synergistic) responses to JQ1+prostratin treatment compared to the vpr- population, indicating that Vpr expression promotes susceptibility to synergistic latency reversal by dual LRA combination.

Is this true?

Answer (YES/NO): NO